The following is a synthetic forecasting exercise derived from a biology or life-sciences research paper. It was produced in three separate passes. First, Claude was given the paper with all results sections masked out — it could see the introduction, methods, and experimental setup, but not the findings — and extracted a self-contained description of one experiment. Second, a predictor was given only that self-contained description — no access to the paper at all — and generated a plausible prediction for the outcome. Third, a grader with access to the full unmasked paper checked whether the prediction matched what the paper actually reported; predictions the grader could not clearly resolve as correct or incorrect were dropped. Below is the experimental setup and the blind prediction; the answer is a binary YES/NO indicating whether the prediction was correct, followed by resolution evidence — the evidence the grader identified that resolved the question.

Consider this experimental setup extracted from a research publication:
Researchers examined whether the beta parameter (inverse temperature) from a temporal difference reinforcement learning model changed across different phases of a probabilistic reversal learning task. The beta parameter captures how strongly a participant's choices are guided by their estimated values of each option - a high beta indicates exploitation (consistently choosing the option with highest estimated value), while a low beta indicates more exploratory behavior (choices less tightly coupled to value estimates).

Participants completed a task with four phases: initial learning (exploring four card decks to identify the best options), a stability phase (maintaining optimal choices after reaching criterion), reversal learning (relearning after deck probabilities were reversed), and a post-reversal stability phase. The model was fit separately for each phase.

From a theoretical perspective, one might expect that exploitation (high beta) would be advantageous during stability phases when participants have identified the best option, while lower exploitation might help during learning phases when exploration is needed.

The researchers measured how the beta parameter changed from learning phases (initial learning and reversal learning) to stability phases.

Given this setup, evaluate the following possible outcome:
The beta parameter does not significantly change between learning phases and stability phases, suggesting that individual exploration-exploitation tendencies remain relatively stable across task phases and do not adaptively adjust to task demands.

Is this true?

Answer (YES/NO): NO